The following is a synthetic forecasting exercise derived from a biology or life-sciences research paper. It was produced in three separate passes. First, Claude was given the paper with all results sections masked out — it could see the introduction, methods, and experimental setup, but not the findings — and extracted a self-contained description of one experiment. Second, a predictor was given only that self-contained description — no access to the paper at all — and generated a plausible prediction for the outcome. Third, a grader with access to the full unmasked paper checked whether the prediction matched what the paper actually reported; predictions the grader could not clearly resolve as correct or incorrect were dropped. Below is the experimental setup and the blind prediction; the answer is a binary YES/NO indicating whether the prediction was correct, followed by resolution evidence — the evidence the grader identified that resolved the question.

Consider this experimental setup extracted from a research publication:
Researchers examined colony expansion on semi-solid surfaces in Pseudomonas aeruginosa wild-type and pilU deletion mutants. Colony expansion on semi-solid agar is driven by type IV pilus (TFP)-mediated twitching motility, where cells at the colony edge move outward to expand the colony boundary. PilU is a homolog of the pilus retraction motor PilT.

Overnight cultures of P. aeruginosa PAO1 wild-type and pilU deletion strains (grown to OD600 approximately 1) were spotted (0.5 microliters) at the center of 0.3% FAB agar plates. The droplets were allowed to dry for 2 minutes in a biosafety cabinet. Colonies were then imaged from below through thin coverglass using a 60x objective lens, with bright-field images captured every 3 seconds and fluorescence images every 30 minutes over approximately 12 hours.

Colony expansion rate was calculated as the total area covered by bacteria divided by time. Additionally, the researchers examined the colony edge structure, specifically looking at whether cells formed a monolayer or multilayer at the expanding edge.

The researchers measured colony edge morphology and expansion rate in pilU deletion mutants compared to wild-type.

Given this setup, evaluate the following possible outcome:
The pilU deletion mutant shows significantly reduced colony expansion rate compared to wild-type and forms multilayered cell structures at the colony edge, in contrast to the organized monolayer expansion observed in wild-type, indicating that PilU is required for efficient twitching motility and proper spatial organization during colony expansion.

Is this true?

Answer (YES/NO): YES